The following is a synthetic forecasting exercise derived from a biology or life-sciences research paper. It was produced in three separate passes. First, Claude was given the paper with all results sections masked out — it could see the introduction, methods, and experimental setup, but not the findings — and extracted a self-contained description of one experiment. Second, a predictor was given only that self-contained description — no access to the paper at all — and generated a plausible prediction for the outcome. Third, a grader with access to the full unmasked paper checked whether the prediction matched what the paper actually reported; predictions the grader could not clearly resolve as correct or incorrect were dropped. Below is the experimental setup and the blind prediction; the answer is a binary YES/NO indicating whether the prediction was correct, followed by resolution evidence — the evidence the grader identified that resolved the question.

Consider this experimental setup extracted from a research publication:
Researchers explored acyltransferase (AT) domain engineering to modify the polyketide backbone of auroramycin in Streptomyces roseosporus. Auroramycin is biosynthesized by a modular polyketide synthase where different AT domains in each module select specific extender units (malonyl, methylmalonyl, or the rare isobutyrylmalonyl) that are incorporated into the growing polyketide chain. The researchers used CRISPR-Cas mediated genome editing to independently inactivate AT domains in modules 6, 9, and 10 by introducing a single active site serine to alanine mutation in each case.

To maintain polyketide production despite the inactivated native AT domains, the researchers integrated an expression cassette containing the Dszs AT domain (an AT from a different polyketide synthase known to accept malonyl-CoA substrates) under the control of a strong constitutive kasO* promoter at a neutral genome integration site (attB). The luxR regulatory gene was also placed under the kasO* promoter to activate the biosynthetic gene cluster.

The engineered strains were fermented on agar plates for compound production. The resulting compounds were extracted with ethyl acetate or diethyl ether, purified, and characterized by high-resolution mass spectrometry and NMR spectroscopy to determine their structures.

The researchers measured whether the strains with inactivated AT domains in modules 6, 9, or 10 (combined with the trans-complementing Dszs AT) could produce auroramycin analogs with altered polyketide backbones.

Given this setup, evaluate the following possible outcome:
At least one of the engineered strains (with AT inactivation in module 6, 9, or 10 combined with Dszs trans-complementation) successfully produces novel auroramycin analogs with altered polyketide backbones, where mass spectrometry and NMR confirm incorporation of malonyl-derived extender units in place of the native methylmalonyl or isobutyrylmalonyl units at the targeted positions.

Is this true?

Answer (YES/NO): YES